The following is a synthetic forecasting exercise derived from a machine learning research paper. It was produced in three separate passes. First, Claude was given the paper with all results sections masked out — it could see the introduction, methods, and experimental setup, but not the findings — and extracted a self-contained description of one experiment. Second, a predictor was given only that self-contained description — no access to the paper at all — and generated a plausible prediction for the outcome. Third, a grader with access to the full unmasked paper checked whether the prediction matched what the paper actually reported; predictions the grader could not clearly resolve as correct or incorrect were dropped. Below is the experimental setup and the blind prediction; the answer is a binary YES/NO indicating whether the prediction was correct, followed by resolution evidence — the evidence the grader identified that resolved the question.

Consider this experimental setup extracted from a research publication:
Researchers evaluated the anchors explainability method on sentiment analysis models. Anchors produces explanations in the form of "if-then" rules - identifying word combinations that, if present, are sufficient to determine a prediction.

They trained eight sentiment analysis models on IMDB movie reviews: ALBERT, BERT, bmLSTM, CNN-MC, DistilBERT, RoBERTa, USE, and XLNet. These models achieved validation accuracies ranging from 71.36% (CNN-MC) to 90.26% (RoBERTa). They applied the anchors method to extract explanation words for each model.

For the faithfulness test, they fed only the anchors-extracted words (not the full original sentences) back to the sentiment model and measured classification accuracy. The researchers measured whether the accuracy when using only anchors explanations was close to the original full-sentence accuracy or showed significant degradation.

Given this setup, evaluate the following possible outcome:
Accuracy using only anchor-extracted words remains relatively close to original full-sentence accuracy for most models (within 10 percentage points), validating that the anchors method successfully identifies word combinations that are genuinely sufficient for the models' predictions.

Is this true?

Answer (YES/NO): NO